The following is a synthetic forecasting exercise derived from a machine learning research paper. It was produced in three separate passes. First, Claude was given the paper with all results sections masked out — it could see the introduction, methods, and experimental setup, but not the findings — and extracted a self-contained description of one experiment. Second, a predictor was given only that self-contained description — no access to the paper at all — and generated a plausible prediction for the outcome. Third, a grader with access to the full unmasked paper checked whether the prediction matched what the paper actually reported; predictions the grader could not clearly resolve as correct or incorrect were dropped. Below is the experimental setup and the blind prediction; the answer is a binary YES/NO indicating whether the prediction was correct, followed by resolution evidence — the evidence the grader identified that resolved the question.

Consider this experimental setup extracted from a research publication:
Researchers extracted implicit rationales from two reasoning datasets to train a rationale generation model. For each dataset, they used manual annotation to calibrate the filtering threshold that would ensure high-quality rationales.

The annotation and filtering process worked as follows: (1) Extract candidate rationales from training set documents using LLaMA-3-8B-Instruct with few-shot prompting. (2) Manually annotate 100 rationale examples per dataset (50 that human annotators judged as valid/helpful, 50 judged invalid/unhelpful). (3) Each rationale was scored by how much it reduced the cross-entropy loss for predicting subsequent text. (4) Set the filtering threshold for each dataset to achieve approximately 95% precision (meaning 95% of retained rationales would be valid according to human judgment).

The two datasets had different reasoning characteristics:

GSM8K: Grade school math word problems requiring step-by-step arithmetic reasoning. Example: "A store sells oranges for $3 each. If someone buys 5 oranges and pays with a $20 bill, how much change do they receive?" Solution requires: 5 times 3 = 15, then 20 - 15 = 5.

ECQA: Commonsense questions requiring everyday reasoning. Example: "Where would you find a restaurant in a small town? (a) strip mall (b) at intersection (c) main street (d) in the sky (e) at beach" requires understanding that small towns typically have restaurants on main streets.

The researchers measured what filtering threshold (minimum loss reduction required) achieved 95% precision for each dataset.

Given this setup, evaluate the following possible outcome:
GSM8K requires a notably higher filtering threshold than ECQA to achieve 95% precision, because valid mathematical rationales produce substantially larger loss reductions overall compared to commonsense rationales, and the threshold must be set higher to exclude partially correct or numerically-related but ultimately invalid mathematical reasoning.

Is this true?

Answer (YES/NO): YES